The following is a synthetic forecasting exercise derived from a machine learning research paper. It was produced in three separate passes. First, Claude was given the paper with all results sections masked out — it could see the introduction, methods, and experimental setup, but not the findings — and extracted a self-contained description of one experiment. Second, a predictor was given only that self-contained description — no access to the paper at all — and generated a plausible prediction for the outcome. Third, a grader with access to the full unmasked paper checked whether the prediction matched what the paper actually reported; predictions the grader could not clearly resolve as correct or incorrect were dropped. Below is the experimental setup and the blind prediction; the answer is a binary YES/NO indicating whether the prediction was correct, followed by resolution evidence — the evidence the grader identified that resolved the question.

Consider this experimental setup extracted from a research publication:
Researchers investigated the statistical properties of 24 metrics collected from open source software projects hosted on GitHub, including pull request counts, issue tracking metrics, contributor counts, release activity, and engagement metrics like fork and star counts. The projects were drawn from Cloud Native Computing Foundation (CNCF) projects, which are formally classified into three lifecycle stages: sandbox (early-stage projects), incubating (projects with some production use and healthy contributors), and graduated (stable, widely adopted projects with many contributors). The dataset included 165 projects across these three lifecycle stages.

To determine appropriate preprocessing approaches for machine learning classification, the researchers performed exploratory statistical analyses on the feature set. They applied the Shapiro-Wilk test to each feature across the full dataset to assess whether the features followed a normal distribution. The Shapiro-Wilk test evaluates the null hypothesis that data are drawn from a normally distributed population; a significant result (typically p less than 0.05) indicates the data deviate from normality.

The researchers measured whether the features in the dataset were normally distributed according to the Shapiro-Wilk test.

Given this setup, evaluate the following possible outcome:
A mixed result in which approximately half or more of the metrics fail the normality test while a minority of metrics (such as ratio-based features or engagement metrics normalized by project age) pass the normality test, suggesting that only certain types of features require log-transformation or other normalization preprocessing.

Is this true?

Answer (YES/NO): NO